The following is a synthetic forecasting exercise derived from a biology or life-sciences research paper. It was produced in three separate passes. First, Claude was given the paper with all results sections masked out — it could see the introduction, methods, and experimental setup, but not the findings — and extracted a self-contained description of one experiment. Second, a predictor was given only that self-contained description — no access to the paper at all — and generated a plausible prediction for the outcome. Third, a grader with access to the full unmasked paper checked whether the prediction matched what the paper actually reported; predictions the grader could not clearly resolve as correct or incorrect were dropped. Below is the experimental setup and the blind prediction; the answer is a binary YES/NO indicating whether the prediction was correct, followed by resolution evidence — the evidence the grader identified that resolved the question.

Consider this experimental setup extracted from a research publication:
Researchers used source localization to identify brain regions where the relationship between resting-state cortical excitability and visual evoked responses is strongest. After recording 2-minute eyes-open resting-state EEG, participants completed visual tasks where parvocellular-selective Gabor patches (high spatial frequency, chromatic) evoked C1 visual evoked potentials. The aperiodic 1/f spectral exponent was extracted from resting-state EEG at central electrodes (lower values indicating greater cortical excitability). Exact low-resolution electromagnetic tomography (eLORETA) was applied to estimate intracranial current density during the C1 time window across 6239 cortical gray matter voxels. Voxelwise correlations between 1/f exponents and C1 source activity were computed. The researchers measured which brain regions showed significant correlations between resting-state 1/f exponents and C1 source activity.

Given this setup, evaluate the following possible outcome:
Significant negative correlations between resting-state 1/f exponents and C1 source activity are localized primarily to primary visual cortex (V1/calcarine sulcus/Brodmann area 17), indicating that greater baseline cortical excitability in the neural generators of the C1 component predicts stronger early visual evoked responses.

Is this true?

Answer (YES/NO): NO